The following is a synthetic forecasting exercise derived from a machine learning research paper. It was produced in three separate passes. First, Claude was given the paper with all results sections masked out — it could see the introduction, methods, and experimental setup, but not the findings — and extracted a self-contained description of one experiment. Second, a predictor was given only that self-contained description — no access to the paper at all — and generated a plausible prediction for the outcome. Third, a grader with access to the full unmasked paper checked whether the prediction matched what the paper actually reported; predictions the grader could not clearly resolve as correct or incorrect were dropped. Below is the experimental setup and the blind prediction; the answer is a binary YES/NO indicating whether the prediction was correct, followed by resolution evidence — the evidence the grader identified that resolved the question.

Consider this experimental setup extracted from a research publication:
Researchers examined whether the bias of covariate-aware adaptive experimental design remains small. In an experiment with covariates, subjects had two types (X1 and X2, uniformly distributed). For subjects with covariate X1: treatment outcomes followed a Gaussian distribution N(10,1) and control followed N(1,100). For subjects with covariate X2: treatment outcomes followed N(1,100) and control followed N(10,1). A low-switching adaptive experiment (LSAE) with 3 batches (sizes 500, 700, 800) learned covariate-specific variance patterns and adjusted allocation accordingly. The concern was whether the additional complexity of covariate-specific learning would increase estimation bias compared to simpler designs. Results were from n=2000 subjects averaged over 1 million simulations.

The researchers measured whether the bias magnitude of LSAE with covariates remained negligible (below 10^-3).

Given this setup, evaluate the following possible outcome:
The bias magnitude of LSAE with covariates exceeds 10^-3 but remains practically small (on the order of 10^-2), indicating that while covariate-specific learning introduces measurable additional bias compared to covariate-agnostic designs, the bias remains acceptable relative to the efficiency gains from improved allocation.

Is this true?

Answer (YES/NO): NO